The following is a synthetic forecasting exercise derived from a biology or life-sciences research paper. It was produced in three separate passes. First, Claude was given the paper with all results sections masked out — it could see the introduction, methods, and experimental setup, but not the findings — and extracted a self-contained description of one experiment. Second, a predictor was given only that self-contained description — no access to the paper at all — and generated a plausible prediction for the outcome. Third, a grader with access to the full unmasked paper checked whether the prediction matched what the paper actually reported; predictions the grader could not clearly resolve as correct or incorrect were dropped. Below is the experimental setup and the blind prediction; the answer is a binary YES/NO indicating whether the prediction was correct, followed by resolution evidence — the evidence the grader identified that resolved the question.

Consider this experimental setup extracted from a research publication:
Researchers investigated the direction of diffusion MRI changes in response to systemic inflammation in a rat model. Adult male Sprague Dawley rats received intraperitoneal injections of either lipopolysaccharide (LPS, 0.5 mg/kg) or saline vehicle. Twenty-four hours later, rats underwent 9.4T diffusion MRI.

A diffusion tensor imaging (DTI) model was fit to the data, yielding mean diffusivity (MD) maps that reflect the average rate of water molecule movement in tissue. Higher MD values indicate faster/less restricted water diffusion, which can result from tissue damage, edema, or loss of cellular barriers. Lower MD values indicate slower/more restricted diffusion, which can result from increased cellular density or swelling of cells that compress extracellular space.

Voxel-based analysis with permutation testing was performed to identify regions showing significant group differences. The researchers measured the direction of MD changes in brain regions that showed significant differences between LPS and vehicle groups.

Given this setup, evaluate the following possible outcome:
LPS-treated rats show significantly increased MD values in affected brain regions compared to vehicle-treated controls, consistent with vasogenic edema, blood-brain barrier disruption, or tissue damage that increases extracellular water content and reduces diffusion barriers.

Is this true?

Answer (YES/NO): YES